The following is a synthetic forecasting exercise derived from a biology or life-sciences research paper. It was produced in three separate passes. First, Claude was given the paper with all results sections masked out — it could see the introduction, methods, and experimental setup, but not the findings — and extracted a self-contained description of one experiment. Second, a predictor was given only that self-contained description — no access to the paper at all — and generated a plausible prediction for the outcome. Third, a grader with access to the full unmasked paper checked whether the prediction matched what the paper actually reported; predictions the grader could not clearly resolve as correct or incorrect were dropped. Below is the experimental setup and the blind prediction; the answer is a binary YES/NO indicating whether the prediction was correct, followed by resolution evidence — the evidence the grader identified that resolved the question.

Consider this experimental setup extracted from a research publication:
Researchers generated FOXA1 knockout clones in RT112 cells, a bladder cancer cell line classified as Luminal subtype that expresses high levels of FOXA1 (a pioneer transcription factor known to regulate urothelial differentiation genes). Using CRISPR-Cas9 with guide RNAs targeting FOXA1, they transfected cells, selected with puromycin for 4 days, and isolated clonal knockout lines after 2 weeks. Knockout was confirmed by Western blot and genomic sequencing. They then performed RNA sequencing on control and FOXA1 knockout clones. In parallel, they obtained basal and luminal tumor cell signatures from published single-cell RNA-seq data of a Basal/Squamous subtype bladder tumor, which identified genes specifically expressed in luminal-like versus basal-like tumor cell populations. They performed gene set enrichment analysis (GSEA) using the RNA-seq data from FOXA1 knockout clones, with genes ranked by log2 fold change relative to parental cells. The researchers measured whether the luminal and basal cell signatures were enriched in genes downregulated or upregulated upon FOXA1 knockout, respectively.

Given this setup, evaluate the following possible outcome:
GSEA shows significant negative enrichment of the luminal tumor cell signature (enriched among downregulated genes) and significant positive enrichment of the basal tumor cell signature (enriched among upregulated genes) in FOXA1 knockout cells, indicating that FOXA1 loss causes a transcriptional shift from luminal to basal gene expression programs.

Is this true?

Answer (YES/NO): YES